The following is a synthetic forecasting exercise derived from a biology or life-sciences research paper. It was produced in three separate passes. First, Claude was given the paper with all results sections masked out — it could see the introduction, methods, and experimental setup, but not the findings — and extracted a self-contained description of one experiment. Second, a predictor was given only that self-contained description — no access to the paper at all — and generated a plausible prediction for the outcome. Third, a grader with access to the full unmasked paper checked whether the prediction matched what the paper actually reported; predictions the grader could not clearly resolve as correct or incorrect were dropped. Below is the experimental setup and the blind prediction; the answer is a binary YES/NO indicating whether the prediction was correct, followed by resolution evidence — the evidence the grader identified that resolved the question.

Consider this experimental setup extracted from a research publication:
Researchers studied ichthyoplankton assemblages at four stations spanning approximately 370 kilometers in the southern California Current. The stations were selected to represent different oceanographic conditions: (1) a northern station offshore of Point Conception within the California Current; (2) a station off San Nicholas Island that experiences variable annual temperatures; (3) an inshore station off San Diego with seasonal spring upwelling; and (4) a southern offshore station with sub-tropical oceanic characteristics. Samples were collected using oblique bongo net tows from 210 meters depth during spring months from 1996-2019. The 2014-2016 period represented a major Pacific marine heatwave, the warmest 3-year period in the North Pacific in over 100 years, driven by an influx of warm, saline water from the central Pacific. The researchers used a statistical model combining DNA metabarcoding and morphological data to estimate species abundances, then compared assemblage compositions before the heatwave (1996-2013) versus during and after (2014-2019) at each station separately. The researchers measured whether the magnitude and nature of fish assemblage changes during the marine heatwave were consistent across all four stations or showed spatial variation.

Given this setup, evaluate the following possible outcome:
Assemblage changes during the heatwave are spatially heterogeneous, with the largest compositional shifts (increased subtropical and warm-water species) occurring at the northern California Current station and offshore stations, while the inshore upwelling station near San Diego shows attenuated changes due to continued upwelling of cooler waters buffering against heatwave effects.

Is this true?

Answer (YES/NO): NO